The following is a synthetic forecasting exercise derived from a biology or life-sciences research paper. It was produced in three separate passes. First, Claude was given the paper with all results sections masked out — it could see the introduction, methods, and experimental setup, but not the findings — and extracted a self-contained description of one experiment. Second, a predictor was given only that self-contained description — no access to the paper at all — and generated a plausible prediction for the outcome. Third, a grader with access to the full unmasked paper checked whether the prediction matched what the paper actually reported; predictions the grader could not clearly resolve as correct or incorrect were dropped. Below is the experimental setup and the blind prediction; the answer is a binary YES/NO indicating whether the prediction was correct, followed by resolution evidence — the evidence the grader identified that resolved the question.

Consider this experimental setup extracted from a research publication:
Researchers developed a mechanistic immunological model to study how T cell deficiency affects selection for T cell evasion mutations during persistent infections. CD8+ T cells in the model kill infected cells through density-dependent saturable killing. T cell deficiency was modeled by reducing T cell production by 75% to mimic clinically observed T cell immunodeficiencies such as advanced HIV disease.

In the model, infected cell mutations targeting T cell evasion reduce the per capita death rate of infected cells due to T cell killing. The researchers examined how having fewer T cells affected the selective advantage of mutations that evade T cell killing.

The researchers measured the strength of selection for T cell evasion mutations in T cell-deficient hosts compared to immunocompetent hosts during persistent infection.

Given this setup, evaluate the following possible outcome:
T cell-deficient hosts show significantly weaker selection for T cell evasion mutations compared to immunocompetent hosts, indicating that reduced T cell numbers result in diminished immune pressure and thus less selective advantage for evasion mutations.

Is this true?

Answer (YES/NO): YES